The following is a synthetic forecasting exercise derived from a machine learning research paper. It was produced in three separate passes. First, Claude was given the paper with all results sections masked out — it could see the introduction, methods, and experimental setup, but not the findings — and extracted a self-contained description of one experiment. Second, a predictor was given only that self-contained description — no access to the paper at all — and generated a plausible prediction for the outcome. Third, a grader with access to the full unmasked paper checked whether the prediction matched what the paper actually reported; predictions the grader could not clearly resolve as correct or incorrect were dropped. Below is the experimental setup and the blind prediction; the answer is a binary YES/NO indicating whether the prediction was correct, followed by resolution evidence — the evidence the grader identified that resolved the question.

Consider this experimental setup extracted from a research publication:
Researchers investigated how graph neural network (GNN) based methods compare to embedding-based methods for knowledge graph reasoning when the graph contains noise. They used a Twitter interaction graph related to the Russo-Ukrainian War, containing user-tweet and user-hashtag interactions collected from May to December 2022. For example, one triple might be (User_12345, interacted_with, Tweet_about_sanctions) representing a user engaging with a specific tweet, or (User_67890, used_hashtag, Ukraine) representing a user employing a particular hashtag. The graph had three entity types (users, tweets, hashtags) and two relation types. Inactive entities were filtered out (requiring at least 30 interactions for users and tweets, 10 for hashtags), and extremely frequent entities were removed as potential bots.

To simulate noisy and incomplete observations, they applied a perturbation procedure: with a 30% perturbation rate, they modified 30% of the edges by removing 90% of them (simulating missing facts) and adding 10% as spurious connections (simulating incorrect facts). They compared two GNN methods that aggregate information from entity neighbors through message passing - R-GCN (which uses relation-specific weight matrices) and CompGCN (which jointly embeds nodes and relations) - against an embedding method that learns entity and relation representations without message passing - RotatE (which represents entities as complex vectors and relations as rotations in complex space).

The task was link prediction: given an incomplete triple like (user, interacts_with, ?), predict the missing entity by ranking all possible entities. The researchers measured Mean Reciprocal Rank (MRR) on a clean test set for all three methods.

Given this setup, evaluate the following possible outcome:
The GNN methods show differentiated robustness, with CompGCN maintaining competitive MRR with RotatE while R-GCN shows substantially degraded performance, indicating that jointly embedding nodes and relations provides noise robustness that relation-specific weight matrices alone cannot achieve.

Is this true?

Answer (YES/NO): NO